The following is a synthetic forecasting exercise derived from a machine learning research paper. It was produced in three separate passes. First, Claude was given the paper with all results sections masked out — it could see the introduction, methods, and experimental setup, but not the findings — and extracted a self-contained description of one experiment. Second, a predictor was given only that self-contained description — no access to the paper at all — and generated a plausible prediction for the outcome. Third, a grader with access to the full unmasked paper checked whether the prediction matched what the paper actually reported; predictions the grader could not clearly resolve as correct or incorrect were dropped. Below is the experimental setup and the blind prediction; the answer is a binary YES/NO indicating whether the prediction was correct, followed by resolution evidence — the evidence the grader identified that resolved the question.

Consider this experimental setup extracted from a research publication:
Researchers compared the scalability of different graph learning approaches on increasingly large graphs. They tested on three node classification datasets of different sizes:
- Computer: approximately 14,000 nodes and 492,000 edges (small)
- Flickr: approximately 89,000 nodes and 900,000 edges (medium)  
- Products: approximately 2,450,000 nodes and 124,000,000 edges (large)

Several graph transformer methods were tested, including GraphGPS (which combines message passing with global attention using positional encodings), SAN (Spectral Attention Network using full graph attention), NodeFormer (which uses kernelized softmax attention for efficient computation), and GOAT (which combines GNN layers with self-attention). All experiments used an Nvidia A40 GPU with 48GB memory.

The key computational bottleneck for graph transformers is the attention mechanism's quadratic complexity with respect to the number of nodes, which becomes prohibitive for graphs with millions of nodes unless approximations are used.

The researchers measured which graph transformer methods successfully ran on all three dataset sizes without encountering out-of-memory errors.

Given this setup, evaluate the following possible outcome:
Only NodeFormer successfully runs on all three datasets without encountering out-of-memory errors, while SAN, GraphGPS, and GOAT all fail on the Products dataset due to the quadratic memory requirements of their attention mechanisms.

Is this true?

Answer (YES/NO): NO